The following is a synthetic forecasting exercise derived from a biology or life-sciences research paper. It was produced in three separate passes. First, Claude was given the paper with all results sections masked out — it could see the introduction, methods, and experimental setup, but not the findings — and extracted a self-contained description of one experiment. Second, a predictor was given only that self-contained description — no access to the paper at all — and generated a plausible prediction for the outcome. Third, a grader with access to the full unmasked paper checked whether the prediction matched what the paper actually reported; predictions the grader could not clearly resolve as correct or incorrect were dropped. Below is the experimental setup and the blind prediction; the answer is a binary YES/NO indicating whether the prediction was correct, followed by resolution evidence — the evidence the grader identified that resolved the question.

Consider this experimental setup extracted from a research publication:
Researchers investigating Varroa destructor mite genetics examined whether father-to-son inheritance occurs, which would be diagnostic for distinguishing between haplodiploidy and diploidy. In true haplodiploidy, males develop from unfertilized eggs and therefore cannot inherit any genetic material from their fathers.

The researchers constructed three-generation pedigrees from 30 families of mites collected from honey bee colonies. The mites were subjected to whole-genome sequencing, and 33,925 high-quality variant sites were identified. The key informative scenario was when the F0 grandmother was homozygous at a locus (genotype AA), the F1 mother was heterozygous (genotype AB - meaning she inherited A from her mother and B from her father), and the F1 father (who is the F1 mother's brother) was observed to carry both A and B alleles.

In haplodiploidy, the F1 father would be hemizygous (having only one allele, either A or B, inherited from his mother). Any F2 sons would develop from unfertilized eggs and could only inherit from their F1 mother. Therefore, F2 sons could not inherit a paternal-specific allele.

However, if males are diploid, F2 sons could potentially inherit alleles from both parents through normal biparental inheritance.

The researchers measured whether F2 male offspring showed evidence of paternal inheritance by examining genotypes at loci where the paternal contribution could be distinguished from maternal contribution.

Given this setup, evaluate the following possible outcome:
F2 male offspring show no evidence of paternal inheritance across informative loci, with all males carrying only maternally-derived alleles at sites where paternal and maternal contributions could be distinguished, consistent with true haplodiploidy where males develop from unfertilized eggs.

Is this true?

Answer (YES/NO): NO